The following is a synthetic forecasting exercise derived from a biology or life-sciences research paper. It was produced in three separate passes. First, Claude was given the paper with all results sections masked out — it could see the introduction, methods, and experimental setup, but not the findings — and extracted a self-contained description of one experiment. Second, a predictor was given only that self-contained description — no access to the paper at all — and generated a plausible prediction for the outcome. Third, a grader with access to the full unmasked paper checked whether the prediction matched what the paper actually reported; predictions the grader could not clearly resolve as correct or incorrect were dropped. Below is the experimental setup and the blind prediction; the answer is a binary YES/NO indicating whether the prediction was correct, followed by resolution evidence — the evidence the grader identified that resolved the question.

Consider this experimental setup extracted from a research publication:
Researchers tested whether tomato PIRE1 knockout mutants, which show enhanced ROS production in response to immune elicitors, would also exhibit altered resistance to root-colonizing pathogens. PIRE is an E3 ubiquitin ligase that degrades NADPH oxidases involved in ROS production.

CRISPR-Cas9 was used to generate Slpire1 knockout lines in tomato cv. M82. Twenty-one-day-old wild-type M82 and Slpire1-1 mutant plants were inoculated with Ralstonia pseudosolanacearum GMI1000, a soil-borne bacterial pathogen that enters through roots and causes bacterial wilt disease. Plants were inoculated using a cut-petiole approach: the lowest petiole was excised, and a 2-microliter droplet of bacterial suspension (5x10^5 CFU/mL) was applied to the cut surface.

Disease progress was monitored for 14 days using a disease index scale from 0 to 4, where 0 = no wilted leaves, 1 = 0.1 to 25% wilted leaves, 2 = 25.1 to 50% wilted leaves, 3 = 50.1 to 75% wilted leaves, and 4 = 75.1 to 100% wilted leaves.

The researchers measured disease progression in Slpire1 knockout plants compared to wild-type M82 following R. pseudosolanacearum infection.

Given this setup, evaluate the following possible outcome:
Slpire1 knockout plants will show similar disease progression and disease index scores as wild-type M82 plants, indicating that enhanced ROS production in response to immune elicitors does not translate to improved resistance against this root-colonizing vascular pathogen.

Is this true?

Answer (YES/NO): YES